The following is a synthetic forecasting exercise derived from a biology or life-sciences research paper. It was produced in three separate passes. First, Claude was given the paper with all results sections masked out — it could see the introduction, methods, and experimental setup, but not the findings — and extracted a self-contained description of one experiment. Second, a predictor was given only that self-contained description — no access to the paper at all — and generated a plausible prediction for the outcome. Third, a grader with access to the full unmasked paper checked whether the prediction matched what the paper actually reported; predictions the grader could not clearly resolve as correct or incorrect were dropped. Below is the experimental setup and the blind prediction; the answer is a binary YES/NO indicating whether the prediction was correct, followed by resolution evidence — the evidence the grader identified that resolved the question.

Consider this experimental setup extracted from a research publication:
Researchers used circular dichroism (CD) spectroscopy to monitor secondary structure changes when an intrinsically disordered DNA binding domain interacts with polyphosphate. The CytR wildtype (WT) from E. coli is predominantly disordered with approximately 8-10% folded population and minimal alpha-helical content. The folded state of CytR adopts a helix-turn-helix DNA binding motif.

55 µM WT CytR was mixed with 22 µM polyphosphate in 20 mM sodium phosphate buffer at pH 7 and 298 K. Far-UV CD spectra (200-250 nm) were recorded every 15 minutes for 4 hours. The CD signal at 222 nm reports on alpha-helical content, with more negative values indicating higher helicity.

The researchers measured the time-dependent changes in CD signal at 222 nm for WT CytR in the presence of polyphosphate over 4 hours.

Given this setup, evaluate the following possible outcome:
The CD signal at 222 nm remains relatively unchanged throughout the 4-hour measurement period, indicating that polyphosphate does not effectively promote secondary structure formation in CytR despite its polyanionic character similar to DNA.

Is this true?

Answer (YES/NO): NO